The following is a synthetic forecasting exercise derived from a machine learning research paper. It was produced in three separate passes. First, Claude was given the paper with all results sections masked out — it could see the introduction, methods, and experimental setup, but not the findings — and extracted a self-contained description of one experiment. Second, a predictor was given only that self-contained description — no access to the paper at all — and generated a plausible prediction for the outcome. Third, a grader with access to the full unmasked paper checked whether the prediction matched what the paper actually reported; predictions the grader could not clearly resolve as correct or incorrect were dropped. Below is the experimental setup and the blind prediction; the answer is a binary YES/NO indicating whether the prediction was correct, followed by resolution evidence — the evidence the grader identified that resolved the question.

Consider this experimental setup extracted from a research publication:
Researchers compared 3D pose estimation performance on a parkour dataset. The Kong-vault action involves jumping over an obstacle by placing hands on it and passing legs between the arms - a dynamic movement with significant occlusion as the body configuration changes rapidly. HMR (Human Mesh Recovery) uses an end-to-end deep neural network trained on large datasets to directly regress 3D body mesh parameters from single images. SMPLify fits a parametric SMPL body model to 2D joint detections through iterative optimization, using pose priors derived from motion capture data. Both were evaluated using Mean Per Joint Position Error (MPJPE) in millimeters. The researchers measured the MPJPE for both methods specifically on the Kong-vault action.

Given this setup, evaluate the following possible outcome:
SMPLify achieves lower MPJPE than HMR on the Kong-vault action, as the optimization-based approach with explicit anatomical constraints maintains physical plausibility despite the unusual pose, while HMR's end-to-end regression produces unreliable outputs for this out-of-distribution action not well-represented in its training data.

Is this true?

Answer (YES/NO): NO